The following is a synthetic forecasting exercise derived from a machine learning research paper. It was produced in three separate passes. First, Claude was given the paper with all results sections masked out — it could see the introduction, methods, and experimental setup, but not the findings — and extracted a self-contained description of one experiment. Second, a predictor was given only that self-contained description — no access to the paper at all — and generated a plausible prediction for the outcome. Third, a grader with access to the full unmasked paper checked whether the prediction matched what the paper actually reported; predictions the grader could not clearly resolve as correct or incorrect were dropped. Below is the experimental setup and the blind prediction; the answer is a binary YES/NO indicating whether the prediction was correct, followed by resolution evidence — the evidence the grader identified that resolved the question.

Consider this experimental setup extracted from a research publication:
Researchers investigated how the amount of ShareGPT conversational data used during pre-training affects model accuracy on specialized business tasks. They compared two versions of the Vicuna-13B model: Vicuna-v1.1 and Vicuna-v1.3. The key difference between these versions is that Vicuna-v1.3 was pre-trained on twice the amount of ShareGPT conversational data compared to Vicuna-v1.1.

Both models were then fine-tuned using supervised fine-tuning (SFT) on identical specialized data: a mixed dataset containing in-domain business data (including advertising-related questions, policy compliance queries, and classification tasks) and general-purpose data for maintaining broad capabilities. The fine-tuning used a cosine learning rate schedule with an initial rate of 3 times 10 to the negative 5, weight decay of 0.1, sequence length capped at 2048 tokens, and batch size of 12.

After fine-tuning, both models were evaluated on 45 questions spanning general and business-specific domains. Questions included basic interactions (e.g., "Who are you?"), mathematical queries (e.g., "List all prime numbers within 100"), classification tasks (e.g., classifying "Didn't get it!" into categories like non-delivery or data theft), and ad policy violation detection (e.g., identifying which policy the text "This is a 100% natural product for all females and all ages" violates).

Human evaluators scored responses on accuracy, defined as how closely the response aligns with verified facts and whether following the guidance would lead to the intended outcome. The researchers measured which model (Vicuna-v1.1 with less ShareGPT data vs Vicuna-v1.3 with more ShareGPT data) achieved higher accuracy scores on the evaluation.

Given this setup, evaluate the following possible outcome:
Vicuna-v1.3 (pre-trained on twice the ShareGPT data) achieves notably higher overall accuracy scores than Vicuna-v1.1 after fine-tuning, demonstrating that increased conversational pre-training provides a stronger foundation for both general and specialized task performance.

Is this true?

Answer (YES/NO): NO